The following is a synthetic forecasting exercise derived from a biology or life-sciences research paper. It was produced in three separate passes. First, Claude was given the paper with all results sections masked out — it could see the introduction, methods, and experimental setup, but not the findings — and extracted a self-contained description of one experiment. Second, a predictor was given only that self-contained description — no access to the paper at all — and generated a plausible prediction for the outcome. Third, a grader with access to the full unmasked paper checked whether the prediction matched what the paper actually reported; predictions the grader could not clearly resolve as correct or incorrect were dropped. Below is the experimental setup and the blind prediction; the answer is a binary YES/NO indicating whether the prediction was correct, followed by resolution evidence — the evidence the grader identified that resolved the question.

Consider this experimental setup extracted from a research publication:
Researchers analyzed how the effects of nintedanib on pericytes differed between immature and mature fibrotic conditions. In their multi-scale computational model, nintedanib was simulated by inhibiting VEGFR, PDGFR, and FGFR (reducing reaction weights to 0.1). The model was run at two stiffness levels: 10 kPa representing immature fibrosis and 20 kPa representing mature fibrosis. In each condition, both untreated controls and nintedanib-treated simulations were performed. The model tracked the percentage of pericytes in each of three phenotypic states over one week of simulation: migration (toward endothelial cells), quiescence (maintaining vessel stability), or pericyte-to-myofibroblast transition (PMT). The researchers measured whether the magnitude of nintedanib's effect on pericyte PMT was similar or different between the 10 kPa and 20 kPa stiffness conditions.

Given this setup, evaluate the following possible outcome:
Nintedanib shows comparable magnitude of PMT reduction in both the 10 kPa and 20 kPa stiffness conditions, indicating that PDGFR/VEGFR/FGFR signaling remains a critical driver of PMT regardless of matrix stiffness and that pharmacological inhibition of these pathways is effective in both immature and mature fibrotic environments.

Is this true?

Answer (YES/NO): NO